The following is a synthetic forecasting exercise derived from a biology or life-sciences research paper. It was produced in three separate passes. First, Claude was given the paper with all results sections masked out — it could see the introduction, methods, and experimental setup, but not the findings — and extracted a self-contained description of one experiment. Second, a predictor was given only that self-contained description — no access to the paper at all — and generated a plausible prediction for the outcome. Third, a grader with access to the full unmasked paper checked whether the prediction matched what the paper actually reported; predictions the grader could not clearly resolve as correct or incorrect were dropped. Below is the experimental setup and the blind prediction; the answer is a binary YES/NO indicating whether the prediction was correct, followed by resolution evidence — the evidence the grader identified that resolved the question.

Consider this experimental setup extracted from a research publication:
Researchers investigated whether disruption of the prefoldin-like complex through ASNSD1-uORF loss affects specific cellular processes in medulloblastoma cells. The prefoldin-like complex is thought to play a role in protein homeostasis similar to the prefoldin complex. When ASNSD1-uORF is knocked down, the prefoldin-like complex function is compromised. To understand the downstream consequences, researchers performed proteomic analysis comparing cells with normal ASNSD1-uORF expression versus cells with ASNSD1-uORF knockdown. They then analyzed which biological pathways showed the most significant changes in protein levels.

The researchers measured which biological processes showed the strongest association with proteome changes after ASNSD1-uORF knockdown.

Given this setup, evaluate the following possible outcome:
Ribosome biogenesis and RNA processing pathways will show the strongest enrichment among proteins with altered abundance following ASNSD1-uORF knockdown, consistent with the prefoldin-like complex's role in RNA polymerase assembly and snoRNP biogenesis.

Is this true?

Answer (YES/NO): NO